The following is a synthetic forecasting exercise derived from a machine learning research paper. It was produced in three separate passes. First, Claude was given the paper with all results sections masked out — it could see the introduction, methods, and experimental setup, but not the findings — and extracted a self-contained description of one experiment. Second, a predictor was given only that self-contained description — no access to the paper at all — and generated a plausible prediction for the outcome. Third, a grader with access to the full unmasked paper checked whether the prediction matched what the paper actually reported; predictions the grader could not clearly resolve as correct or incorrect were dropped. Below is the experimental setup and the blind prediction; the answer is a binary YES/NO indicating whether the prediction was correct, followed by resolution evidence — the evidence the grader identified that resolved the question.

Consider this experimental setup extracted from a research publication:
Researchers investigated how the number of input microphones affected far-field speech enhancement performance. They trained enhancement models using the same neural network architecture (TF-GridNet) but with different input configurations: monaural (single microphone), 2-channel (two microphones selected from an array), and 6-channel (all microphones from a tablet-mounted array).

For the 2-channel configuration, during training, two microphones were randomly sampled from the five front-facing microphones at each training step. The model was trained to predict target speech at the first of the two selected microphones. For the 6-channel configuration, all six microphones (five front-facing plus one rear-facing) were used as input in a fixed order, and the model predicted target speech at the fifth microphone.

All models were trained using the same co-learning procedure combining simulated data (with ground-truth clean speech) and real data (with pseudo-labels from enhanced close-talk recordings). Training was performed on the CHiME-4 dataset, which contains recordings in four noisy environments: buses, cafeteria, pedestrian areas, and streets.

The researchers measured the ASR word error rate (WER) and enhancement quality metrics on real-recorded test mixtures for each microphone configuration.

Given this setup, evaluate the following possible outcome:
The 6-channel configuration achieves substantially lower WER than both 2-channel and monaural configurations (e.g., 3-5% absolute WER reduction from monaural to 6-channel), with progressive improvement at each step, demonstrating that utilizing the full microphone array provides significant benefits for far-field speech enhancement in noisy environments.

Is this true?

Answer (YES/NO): NO